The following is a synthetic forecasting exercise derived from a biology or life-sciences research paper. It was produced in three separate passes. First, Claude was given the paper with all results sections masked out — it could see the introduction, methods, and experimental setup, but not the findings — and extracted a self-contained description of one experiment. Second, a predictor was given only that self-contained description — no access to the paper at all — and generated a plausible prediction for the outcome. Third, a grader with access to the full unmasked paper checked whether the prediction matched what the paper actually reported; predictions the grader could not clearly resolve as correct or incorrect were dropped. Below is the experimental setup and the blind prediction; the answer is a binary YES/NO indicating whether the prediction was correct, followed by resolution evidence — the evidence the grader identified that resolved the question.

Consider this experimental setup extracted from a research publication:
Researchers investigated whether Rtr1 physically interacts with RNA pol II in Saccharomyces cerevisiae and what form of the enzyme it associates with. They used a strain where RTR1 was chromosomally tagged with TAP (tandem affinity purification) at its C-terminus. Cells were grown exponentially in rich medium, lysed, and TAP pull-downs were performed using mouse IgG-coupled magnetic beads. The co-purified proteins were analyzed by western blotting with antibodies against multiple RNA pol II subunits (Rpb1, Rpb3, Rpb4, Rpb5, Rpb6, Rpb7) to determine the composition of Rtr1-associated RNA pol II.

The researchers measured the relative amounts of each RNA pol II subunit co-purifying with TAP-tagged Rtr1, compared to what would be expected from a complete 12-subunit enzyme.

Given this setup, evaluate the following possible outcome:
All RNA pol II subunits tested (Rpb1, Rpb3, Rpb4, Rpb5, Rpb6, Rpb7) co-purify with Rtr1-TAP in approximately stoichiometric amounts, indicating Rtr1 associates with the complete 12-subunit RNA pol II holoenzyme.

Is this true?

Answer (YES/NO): NO